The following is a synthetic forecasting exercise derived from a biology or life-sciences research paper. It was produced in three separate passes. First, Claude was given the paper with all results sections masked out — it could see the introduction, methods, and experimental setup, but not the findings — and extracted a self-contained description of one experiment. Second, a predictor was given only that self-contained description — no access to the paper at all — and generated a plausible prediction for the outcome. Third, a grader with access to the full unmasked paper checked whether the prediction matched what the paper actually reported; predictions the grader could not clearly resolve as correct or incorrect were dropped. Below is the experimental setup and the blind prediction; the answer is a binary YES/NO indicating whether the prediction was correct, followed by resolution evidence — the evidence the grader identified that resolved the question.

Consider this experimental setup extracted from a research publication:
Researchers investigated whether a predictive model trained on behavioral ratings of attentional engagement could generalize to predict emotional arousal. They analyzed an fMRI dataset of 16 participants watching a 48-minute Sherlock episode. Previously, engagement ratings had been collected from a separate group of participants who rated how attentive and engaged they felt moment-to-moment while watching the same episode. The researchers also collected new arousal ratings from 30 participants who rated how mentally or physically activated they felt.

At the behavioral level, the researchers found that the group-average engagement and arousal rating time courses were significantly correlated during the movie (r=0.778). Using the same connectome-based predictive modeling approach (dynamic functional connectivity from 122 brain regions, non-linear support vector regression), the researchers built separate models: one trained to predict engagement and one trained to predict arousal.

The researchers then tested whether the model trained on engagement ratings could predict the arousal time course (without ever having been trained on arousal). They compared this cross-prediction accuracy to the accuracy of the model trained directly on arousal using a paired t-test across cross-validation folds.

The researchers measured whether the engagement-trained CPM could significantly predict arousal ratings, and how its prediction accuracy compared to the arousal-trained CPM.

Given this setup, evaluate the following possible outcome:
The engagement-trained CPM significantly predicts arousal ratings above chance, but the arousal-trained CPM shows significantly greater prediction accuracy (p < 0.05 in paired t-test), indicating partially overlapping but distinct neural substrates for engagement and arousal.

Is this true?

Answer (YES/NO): NO